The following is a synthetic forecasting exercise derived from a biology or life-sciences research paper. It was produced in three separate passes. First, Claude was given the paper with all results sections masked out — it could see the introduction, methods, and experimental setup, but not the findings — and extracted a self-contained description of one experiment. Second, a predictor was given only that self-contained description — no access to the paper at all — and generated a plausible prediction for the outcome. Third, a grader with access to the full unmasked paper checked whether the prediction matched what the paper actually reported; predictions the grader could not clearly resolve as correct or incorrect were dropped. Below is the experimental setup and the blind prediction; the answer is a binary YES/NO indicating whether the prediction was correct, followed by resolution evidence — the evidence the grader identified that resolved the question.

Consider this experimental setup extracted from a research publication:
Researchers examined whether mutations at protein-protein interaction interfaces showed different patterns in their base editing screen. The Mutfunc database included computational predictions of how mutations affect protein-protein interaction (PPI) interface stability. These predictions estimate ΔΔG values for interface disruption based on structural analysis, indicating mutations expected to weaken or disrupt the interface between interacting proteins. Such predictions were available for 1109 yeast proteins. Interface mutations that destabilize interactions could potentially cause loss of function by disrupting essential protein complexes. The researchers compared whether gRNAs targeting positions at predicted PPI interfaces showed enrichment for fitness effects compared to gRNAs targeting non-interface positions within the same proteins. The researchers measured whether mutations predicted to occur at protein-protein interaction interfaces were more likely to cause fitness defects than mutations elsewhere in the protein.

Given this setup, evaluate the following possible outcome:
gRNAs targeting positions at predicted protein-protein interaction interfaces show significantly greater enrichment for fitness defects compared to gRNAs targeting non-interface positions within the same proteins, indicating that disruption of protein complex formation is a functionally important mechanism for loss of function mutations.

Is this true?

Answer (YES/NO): NO